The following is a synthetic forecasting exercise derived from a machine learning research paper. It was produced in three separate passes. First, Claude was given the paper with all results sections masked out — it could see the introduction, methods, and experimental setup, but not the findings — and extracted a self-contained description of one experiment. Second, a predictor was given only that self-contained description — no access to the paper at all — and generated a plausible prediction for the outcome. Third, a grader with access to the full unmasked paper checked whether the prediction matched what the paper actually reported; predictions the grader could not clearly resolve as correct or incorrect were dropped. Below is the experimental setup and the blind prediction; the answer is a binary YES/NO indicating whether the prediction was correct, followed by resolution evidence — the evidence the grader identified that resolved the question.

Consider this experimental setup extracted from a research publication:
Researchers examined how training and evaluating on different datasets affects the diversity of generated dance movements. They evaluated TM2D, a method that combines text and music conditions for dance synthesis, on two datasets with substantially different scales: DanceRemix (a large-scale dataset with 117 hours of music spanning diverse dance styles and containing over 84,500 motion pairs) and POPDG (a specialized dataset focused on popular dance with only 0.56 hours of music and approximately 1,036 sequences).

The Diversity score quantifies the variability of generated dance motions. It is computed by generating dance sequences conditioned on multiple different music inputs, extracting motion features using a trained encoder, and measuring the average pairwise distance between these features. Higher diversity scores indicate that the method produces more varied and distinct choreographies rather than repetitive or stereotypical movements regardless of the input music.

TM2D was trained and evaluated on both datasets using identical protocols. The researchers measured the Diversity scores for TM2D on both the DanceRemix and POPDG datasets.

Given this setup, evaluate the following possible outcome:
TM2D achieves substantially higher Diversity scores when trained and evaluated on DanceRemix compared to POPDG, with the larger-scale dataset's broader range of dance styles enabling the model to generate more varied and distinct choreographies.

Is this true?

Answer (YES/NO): NO